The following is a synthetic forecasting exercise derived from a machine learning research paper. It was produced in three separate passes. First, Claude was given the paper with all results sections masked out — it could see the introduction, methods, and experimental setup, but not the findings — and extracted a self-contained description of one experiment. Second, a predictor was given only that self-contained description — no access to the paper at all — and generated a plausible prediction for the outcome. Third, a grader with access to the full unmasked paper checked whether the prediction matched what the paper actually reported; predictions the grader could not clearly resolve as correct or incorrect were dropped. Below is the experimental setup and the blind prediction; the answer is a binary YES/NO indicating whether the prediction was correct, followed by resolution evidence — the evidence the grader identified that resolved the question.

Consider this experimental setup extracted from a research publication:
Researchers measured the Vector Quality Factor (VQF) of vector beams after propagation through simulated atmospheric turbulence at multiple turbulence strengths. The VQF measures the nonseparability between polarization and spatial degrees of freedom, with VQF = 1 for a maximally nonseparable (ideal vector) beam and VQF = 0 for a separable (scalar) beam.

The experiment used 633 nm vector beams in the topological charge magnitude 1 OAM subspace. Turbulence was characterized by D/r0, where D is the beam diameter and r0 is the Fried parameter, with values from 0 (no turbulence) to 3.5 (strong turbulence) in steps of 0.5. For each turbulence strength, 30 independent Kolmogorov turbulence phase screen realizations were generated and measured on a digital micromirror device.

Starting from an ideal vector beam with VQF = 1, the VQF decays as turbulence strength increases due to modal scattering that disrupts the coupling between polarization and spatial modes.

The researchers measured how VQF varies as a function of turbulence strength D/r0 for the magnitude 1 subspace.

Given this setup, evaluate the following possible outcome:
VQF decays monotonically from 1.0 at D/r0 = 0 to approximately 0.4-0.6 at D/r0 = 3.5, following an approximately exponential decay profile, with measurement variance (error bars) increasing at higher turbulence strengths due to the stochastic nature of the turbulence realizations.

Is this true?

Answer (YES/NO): NO